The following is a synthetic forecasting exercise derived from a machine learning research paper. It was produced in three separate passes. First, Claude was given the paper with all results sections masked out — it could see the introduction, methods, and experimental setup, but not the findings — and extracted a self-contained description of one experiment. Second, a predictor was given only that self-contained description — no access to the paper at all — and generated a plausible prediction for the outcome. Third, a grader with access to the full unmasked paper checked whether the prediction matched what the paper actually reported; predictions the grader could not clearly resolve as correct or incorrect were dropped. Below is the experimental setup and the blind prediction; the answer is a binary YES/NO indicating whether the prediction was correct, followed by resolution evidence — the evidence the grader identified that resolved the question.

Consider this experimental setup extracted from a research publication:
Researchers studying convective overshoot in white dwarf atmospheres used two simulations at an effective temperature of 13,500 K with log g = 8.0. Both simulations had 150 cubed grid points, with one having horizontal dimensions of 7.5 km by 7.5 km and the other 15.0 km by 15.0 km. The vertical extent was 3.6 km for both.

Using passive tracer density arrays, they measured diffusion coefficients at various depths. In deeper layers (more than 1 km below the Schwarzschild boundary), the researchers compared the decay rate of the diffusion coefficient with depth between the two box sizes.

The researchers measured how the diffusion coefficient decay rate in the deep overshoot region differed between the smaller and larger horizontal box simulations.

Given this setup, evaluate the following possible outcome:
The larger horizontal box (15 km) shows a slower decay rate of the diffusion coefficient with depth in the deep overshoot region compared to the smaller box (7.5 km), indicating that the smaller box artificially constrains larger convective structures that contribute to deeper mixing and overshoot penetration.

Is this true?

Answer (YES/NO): YES